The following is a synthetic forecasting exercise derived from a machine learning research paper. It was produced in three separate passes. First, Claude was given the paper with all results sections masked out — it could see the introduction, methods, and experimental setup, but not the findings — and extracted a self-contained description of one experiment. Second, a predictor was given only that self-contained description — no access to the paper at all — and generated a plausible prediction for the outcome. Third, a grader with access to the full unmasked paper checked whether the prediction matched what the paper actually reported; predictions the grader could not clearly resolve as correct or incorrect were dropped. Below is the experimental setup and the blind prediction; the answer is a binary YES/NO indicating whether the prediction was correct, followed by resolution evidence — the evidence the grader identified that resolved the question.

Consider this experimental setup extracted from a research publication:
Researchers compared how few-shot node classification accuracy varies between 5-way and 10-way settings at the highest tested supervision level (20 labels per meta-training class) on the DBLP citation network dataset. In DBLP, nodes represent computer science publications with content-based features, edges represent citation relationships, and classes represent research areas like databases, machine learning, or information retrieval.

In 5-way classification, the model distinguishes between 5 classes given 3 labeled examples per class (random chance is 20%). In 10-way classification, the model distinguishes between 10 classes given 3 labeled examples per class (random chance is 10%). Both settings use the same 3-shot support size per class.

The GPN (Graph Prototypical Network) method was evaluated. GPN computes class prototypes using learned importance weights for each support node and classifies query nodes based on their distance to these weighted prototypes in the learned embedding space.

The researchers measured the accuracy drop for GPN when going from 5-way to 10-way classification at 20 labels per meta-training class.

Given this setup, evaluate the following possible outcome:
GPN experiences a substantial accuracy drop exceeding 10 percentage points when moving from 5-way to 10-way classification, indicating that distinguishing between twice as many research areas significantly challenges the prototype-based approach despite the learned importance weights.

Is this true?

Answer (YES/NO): YES